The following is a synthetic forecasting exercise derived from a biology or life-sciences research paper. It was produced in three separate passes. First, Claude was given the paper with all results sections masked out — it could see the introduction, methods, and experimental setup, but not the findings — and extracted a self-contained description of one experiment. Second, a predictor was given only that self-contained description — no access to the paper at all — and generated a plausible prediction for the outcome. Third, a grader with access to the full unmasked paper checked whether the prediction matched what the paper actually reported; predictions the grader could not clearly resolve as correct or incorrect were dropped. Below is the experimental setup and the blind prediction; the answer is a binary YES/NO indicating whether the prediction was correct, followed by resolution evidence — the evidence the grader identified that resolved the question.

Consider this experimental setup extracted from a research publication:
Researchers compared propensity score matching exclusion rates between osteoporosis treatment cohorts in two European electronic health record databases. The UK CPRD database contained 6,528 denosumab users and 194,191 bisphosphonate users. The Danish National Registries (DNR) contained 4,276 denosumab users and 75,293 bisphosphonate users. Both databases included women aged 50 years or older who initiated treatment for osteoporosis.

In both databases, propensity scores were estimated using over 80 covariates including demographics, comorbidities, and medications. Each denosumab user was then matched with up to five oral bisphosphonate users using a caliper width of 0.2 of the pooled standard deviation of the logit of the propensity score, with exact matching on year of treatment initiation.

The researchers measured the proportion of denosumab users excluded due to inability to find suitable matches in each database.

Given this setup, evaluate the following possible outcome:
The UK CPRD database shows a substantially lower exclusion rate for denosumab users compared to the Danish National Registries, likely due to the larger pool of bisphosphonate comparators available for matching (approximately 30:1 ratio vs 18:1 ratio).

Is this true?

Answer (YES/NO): NO